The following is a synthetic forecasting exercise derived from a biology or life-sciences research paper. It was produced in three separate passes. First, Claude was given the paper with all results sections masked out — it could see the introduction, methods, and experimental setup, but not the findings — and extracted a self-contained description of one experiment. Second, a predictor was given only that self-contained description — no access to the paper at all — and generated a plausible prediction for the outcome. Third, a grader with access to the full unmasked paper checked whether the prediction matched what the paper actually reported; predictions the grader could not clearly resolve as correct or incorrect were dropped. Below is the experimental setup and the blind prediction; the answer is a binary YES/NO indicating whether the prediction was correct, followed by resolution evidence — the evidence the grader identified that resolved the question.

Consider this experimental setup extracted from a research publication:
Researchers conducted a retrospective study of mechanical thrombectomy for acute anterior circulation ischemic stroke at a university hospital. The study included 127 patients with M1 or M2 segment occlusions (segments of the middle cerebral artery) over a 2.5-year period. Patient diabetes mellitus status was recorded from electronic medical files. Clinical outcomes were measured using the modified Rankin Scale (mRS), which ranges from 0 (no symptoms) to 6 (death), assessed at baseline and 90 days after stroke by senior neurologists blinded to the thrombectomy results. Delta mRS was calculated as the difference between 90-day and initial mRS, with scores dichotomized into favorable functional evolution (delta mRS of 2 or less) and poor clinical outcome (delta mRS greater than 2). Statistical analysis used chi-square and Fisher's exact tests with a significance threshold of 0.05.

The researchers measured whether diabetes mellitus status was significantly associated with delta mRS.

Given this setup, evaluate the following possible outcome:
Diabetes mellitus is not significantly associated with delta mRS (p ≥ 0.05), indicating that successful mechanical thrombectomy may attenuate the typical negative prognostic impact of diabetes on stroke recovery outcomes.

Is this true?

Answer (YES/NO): YES